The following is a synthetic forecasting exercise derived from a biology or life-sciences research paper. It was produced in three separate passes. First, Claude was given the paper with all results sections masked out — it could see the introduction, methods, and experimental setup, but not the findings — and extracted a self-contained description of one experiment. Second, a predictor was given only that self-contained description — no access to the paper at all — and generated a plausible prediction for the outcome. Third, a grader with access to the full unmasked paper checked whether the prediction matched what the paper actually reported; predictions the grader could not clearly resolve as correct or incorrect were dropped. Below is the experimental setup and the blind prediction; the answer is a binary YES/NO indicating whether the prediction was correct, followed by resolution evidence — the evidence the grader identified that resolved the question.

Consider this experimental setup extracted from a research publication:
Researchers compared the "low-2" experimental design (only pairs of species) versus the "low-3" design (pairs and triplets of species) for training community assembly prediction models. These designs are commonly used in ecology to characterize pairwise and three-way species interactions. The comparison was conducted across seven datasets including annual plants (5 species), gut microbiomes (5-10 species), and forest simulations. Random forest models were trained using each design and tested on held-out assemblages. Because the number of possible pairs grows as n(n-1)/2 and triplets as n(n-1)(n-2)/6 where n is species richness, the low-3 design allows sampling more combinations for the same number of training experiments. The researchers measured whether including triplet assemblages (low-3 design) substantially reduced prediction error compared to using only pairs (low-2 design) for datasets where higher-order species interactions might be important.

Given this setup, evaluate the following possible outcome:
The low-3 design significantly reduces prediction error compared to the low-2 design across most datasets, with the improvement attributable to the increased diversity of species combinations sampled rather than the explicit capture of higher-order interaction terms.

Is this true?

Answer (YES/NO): NO